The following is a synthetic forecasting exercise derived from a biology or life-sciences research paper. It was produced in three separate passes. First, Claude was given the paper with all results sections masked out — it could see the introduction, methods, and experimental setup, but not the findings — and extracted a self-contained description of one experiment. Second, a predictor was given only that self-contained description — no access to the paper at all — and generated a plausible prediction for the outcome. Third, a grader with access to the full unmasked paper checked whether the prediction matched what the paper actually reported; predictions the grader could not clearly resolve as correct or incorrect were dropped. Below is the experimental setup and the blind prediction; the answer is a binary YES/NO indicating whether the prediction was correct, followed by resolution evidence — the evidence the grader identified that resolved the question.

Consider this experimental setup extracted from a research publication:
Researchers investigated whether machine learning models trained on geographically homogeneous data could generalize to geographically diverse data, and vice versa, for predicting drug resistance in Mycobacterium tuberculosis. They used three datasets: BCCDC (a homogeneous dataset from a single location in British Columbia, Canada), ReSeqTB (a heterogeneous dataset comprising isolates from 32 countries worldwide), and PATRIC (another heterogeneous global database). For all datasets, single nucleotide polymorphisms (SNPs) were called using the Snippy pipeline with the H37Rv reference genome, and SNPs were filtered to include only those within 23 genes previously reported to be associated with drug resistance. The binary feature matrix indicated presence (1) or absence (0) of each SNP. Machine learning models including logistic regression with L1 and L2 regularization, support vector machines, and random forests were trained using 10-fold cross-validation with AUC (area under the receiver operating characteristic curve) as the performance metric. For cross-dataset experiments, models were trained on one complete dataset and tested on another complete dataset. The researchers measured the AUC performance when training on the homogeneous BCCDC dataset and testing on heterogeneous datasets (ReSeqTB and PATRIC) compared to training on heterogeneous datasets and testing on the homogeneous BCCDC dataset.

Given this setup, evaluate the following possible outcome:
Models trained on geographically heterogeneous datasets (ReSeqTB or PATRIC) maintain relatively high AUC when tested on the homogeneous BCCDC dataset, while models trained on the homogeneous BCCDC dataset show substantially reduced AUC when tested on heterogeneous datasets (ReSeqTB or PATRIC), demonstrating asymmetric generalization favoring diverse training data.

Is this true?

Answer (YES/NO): NO